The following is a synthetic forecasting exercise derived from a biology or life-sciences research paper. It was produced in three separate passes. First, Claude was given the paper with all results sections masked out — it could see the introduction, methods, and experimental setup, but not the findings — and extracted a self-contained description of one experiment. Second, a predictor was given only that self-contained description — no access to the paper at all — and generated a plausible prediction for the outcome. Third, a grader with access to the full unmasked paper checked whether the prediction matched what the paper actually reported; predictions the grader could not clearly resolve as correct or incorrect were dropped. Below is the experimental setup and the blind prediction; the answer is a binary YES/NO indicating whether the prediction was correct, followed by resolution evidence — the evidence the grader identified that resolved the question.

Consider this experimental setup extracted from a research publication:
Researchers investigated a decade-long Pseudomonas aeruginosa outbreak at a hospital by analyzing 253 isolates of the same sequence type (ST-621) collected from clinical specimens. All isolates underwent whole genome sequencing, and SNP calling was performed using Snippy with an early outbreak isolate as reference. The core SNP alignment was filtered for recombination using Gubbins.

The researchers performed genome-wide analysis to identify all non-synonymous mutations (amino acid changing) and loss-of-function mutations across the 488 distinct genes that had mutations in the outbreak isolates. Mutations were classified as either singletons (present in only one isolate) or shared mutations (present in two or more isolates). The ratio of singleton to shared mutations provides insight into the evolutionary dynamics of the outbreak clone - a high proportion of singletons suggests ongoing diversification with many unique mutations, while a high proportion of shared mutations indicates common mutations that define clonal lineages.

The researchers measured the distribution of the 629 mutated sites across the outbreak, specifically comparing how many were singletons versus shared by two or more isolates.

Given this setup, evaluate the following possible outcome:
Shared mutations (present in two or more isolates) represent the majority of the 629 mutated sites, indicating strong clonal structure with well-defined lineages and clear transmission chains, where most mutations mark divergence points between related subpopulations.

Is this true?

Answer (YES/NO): YES